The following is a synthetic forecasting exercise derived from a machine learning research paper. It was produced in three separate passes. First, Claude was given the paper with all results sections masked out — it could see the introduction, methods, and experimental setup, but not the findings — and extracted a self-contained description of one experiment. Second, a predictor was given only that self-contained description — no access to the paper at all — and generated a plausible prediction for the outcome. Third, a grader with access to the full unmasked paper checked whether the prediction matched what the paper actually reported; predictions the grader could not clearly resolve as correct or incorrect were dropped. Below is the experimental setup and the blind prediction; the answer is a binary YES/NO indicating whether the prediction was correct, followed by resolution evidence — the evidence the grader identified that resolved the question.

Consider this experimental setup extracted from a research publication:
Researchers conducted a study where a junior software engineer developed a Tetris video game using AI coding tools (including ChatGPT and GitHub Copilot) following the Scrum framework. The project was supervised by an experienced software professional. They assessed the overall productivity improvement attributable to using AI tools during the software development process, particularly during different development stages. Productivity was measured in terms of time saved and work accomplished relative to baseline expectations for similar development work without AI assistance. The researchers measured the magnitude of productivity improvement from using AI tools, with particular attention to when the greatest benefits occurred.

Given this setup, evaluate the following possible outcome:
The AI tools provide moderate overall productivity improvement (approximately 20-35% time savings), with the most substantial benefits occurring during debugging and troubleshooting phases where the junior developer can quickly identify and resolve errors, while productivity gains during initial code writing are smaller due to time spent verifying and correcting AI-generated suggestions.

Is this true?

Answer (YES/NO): NO